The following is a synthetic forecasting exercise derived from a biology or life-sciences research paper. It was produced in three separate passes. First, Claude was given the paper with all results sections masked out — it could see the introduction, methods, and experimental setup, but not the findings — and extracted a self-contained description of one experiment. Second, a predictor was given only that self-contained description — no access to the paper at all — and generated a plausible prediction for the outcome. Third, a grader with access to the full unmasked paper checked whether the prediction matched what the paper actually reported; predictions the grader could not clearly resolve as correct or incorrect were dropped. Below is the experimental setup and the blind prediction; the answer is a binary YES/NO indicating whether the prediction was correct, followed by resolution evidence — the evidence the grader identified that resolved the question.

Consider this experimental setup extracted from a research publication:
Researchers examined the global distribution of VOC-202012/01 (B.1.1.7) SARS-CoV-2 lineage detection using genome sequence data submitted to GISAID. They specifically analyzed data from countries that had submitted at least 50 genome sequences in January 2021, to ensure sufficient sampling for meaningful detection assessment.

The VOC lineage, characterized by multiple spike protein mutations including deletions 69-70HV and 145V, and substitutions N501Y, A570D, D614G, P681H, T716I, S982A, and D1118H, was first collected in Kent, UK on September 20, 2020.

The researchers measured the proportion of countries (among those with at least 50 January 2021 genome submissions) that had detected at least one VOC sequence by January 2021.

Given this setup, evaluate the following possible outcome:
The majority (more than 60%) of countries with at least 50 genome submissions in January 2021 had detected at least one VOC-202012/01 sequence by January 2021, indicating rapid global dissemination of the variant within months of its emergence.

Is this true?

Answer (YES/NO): YES